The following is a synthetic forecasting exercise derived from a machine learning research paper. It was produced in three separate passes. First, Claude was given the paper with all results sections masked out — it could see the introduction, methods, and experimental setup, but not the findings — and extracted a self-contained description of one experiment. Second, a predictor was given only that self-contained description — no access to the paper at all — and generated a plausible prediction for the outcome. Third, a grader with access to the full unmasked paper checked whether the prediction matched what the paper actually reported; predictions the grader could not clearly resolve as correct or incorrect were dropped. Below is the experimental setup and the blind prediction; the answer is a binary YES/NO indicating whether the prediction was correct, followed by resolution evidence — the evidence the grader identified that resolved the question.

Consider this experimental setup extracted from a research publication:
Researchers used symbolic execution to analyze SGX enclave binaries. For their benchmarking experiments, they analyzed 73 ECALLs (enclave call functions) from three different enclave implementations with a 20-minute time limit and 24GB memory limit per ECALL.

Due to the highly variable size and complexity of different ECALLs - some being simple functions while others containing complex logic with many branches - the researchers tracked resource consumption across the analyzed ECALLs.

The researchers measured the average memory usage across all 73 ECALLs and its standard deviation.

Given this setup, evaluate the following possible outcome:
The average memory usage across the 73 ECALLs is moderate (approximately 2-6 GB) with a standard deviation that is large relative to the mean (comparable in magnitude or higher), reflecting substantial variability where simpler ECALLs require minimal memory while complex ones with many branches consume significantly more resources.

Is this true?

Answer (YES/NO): NO